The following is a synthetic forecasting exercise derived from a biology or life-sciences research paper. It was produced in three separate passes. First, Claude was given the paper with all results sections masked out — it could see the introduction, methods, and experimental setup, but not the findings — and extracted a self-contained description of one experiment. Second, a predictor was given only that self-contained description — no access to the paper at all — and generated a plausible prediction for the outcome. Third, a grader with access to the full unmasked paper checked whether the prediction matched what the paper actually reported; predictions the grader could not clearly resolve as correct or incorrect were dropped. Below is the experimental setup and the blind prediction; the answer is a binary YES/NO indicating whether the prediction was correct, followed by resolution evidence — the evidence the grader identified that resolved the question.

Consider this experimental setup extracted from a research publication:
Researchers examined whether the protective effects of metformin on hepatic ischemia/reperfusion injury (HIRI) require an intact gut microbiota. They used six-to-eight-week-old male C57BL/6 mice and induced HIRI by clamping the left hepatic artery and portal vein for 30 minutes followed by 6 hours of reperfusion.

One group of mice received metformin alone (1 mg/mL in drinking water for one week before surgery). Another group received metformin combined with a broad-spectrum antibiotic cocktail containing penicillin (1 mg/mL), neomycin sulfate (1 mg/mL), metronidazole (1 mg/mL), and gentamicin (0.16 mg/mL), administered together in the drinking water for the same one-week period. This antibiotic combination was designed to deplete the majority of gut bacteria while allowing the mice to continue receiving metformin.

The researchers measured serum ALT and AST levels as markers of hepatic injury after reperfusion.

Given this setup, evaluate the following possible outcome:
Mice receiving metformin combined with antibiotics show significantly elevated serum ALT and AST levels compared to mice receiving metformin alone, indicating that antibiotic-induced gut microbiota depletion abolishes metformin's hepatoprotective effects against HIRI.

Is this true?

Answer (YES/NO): YES